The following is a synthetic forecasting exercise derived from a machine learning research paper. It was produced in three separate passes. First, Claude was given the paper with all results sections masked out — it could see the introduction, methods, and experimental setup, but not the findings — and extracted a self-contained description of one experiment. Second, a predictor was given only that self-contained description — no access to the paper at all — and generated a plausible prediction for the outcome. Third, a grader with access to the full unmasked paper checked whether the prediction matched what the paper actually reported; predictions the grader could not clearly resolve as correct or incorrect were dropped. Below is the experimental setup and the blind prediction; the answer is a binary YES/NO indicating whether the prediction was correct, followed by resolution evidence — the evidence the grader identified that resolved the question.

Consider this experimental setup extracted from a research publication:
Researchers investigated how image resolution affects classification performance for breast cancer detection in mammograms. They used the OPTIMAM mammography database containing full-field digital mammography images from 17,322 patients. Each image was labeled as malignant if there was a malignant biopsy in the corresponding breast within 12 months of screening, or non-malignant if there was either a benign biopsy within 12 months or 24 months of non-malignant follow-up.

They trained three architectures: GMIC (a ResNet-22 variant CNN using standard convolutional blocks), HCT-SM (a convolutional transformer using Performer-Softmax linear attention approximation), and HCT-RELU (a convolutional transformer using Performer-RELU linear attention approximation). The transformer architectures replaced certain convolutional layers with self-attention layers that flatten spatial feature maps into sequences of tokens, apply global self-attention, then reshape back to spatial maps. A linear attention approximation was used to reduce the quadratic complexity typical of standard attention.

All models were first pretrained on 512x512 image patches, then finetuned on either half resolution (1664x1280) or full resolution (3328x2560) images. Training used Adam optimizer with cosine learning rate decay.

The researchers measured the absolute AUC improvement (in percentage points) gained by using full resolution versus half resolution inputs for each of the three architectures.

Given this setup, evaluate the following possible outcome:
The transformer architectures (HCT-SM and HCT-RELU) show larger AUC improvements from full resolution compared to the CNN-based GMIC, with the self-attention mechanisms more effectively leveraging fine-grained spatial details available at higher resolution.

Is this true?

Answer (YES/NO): YES